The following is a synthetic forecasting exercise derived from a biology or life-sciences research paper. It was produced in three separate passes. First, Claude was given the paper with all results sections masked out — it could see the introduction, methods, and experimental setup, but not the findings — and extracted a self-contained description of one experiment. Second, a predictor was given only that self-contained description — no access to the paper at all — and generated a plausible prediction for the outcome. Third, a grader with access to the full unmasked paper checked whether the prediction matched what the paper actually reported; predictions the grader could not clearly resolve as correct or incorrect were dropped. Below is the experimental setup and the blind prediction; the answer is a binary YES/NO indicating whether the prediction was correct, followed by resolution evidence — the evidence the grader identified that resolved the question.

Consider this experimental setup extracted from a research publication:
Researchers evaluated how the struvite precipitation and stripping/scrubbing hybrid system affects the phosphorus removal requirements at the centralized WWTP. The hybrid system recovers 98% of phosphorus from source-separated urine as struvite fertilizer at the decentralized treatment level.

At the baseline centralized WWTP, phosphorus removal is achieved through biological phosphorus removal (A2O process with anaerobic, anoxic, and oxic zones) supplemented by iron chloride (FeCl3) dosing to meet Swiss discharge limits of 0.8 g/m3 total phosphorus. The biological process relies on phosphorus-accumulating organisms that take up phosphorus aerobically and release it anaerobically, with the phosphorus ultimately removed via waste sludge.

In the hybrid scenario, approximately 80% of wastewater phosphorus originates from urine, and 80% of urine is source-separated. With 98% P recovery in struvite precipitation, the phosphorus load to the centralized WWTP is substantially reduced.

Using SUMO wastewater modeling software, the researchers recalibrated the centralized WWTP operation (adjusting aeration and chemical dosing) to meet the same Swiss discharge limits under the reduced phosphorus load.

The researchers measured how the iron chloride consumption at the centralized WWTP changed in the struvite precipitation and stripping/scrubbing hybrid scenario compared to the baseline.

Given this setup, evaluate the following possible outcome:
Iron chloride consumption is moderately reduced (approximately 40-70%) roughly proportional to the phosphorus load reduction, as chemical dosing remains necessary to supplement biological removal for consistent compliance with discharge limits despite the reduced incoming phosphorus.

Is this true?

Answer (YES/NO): NO